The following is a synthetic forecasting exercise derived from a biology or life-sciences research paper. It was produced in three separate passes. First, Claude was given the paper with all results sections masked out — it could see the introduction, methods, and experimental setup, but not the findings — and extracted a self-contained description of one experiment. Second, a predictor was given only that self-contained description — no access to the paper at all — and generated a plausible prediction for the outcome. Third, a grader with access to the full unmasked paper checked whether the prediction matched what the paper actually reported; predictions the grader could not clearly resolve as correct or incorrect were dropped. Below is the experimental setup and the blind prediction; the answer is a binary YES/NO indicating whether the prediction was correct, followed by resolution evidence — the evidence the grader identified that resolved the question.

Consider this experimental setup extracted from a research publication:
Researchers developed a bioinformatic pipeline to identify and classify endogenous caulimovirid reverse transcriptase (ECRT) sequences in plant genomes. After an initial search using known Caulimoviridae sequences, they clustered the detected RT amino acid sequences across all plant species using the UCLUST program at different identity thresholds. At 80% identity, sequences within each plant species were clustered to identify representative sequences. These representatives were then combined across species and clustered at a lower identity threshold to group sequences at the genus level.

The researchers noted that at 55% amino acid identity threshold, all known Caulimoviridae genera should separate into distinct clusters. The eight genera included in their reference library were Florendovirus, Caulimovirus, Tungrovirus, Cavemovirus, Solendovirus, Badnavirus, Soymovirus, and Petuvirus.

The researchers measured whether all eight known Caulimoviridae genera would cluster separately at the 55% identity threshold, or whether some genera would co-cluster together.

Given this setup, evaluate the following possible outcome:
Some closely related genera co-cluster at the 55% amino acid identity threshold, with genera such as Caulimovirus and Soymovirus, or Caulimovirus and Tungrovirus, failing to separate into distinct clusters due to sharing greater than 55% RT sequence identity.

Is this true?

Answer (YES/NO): NO